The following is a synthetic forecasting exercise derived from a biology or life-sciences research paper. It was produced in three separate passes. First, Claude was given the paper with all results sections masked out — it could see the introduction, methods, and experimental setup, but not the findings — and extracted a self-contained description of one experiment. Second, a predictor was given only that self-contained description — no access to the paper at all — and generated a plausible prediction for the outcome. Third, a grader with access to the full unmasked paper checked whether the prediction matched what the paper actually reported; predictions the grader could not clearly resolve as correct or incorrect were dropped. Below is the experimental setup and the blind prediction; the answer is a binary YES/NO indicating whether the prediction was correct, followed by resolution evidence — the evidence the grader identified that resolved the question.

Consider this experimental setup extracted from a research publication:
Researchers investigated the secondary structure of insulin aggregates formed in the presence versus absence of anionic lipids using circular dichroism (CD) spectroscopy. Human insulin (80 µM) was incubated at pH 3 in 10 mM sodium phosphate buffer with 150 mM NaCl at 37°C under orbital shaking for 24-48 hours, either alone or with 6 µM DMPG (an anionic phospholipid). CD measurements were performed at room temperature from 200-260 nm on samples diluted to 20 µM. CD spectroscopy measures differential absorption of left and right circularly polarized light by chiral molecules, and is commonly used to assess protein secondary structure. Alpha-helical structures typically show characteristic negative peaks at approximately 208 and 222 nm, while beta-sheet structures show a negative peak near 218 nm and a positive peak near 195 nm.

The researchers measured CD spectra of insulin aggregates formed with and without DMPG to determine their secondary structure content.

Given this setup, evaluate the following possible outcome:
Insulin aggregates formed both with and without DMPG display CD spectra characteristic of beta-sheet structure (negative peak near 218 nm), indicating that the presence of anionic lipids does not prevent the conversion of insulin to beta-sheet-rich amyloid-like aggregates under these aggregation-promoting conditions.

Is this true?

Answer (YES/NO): YES